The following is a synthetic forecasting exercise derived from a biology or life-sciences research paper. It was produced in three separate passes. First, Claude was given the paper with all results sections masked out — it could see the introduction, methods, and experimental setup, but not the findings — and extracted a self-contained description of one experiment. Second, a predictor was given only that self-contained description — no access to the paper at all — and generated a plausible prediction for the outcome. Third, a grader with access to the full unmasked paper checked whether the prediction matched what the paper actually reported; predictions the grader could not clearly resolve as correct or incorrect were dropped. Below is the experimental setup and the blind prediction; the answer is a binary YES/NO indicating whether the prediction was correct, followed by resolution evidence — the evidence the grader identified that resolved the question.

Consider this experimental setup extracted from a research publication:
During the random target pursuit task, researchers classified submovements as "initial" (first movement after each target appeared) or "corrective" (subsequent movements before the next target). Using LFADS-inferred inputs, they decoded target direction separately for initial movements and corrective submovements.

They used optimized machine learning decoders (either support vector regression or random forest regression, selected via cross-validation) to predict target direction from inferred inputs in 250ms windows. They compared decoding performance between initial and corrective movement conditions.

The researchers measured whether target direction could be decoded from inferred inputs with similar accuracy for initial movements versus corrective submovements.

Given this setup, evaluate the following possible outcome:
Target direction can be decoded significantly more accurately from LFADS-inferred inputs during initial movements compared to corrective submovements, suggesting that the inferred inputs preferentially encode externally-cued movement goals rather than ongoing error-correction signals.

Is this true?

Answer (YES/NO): NO